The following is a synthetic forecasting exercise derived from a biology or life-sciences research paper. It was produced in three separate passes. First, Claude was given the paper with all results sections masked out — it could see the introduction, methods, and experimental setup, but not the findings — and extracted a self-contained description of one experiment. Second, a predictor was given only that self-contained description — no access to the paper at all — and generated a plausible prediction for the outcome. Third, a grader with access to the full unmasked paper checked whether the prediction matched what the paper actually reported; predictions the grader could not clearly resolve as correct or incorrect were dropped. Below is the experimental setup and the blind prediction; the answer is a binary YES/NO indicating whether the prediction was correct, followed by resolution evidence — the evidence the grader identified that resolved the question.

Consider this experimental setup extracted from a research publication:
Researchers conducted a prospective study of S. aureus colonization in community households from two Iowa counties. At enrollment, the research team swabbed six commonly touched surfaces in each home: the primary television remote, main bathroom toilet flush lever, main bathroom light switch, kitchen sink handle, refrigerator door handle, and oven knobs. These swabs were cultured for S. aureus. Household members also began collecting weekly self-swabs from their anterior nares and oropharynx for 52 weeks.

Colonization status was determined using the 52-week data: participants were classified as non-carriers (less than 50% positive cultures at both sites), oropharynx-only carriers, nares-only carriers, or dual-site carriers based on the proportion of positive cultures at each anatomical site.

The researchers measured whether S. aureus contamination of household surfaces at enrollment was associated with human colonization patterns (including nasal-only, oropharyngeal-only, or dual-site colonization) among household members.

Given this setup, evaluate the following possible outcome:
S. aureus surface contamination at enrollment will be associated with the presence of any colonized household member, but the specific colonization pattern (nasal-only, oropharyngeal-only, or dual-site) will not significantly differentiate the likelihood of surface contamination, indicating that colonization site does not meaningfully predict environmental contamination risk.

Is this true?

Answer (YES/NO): NO